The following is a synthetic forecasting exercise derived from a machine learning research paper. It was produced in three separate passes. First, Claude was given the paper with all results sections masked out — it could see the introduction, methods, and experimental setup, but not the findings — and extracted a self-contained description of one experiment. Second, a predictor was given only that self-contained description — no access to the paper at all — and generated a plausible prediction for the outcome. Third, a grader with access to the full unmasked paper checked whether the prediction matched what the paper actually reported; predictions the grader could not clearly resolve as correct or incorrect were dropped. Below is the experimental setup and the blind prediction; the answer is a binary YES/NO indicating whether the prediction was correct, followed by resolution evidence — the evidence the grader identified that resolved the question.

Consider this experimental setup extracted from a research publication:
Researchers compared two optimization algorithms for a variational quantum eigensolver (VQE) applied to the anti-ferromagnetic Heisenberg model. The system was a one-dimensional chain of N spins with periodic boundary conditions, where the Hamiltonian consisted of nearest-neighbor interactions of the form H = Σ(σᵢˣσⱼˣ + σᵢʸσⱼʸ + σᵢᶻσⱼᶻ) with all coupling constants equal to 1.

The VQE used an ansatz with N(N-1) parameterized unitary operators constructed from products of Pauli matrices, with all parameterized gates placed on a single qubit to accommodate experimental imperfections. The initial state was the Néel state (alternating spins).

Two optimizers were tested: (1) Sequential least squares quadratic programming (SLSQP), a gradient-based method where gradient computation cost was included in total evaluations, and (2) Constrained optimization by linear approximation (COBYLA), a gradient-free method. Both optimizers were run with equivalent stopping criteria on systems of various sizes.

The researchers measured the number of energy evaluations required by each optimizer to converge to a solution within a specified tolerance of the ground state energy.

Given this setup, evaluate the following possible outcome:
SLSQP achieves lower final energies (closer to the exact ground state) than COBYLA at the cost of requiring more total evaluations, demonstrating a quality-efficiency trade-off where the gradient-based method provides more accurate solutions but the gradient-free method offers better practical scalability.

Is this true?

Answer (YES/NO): NO